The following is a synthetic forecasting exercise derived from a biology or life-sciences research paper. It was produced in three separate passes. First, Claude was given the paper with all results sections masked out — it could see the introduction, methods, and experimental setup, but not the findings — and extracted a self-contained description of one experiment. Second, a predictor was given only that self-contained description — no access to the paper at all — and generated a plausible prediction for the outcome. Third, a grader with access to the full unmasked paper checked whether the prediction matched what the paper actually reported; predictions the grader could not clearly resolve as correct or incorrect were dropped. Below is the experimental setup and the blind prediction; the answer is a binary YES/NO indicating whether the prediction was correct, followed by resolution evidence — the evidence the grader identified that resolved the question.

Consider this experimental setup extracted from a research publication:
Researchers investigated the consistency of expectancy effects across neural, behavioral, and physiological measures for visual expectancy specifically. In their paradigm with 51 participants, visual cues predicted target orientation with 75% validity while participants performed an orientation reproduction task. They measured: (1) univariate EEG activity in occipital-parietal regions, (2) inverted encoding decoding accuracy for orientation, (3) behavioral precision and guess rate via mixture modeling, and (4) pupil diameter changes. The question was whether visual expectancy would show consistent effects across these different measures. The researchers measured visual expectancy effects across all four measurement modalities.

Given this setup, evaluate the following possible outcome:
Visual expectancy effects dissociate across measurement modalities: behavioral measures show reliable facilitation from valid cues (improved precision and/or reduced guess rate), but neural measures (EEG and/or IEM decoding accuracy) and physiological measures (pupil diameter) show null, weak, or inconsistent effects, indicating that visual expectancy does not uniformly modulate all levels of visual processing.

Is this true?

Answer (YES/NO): YES